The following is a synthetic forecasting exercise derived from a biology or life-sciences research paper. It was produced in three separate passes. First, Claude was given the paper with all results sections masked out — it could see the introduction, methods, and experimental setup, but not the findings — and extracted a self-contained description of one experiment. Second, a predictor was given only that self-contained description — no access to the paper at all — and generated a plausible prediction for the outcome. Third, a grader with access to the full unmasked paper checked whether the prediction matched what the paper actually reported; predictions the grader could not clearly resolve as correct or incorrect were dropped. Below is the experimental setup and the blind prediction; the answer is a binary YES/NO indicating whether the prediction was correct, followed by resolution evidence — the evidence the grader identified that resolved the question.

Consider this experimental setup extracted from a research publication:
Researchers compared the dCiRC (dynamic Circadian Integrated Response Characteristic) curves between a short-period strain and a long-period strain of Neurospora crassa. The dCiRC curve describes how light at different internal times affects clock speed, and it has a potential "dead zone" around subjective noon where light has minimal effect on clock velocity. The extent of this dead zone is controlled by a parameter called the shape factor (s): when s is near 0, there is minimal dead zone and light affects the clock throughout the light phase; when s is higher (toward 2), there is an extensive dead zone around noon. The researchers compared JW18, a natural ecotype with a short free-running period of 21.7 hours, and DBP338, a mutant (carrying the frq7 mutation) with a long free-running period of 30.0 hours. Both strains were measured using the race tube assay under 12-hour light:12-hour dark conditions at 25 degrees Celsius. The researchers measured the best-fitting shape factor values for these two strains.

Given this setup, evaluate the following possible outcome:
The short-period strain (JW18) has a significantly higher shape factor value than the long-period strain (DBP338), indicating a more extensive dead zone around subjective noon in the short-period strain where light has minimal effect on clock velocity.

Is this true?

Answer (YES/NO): NO